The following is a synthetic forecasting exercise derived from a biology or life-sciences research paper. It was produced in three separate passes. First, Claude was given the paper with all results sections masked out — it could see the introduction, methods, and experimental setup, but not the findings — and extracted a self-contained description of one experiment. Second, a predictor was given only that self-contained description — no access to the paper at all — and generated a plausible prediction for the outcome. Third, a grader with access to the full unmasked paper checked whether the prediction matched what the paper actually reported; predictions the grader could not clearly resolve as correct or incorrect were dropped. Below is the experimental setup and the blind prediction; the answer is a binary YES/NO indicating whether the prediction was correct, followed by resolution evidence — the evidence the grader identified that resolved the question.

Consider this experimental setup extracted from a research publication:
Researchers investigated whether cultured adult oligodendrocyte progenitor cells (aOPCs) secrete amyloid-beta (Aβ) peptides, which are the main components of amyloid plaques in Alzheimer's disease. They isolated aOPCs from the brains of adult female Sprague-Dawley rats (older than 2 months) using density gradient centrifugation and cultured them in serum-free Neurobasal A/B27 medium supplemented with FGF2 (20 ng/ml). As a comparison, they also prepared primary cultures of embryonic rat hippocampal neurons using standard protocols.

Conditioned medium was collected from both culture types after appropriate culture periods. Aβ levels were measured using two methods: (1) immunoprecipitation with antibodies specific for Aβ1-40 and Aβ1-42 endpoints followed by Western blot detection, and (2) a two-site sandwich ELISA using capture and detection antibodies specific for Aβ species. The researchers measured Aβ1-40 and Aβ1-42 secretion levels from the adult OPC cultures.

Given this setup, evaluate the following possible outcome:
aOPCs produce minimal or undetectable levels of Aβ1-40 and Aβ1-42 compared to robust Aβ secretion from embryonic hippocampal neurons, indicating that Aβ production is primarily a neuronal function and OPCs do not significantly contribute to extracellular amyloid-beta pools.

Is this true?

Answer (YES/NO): NO